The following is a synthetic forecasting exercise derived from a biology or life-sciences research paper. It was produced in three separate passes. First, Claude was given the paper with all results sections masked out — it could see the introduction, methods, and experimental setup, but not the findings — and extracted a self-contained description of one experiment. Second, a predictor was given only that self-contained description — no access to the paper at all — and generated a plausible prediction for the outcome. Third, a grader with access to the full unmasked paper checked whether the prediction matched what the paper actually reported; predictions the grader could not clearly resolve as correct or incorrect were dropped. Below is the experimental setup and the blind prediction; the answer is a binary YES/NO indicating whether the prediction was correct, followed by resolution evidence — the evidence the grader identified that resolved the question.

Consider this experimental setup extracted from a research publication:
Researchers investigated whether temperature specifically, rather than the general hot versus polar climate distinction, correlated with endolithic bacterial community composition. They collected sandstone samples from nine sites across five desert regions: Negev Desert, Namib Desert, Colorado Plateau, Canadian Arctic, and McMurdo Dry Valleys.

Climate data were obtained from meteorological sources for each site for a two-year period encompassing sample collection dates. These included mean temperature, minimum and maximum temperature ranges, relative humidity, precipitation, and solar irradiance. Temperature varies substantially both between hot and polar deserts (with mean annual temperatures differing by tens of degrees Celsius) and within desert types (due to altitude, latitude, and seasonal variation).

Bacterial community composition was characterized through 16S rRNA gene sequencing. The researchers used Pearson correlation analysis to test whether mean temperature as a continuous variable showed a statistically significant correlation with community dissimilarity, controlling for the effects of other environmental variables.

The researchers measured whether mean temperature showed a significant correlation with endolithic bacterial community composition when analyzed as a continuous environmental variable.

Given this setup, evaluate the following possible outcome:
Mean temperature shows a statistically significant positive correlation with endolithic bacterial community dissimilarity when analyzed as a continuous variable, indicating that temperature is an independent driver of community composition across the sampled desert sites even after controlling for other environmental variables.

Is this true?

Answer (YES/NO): NO